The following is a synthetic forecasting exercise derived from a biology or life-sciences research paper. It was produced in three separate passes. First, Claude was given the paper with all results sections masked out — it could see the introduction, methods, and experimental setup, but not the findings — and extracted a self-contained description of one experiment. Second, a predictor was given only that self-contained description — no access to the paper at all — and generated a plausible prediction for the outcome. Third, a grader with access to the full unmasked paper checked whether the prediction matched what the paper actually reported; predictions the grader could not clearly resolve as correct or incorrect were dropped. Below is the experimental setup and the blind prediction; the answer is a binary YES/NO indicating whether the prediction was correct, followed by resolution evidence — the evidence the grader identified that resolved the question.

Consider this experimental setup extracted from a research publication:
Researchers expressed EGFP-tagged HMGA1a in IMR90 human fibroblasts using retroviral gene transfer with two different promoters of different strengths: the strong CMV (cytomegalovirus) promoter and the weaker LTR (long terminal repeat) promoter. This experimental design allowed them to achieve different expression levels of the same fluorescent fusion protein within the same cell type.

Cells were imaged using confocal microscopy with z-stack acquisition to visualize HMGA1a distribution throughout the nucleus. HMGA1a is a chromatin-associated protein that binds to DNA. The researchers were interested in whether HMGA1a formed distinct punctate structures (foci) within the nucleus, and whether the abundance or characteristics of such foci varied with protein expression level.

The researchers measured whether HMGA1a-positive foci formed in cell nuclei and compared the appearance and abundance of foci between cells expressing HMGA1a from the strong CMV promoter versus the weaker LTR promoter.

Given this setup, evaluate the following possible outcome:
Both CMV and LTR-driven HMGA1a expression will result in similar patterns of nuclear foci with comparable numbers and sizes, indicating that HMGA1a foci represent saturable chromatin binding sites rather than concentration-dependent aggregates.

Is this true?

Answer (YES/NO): NO